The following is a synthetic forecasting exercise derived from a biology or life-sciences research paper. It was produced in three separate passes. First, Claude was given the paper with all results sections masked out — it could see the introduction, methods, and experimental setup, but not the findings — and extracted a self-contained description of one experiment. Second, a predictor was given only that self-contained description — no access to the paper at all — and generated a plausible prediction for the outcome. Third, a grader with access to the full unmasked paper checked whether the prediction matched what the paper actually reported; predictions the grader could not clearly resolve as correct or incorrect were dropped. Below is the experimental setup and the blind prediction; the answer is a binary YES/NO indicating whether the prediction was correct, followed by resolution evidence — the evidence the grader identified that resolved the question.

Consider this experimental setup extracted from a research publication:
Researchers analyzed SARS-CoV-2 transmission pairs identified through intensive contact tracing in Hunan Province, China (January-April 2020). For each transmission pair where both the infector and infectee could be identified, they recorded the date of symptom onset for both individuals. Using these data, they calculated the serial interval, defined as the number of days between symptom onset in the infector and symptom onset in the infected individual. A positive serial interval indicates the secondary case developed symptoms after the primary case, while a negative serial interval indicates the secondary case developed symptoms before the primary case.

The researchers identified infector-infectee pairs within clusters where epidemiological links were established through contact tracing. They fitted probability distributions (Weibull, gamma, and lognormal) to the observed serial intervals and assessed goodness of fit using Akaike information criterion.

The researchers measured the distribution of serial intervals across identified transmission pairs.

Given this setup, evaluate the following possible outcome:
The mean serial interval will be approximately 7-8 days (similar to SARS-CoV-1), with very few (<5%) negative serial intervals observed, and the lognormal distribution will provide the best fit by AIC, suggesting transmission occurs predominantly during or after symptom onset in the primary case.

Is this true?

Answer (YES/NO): NO